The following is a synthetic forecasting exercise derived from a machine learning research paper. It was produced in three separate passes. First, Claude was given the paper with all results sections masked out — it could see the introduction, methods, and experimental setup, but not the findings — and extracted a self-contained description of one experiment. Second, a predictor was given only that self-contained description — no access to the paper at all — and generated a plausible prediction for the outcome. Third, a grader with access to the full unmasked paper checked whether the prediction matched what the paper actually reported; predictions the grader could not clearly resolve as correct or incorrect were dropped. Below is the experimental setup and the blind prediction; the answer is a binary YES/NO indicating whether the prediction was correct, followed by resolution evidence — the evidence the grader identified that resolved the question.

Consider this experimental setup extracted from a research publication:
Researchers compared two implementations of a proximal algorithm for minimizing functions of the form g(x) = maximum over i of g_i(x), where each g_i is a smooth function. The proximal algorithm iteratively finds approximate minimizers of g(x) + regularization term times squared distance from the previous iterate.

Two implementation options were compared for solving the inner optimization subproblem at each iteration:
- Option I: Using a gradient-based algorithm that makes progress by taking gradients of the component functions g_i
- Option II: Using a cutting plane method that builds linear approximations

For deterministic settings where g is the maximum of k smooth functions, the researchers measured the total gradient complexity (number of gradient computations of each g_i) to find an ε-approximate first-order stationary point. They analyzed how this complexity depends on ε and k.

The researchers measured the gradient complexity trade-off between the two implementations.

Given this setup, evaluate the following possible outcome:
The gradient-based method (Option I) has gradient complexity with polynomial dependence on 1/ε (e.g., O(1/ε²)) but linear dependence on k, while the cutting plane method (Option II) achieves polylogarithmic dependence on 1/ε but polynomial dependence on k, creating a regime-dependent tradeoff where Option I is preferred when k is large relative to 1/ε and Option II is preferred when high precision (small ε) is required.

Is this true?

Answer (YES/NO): NO